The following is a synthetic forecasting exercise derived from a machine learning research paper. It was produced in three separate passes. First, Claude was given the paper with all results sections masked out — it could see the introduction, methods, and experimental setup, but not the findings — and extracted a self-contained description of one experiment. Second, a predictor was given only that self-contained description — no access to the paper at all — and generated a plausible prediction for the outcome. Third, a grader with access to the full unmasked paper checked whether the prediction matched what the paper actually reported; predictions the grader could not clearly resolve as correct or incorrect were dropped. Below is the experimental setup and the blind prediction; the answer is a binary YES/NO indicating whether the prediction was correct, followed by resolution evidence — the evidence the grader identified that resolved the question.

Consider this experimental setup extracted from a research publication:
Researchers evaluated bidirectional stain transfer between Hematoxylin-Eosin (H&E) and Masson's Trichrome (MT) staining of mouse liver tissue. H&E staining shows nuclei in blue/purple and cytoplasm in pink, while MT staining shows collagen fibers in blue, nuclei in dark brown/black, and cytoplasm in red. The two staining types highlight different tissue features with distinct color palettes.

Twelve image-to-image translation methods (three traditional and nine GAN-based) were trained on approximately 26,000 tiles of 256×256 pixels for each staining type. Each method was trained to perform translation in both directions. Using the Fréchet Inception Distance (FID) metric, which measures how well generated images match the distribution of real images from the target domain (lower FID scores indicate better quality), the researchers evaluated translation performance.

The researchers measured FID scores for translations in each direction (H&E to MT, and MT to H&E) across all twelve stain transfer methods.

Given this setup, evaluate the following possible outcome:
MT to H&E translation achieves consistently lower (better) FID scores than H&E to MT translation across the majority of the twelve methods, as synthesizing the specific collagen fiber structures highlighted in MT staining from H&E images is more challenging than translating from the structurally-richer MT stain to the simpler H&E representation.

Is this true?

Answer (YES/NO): NO